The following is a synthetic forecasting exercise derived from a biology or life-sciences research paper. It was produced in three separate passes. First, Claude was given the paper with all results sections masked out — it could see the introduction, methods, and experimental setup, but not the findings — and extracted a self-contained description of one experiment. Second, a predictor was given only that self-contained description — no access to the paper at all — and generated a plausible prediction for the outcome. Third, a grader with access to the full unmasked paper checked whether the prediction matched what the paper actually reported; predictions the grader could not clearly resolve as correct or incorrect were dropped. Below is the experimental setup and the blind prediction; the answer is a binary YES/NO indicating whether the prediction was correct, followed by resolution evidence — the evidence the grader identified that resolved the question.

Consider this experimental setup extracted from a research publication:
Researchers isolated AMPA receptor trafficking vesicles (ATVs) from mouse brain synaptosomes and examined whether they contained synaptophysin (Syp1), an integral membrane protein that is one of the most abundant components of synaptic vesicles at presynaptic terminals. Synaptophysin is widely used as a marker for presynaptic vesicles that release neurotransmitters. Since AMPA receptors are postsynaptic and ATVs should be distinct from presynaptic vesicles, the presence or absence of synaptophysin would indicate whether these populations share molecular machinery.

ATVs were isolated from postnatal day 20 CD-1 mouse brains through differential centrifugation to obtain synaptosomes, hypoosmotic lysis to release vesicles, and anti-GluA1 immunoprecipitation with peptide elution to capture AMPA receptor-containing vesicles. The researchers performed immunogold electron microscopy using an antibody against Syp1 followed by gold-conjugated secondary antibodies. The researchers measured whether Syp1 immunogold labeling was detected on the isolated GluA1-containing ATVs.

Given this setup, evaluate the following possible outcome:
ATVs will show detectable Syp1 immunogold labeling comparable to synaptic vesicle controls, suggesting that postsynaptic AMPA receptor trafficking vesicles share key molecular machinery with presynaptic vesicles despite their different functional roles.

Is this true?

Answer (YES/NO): NO